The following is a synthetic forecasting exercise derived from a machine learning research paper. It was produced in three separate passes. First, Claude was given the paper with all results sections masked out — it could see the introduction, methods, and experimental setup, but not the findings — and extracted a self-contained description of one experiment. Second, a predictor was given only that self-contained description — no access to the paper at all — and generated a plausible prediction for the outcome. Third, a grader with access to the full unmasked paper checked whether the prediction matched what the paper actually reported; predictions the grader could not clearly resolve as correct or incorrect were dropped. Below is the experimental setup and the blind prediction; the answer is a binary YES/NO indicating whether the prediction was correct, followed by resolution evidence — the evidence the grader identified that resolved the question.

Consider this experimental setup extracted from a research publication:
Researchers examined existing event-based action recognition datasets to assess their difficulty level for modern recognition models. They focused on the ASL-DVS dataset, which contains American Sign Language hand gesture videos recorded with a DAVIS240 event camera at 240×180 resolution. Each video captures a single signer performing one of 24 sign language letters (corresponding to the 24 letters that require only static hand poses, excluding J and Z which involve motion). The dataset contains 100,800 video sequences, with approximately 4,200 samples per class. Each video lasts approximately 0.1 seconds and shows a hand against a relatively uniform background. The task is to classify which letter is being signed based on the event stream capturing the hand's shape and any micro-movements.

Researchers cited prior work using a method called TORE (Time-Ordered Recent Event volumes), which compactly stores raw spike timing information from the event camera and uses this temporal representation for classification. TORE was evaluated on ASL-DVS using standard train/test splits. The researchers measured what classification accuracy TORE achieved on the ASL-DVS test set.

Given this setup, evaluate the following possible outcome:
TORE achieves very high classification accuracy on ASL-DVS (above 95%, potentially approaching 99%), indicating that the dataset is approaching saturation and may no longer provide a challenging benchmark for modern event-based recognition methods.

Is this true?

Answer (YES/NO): YES